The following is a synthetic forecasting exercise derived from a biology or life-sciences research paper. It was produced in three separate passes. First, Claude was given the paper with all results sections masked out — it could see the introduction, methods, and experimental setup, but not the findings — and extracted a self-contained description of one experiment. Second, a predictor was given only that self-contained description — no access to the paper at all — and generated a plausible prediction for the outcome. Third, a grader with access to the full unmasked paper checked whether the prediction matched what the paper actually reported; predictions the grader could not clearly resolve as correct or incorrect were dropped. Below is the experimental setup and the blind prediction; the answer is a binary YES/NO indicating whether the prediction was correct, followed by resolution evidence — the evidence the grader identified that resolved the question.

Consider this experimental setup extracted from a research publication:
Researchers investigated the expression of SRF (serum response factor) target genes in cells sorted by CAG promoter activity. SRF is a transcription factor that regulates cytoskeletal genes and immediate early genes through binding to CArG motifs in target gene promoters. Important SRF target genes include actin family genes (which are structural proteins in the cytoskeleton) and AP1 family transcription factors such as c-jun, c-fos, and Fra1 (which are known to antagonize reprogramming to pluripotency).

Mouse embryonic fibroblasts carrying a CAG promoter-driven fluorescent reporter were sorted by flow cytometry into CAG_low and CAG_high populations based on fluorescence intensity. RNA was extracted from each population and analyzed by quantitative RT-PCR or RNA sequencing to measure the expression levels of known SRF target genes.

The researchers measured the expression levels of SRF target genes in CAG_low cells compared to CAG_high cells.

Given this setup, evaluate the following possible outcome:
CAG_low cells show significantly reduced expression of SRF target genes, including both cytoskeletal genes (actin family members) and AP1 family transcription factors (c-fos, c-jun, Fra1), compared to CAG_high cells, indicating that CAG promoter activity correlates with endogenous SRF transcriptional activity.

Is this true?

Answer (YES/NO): NO